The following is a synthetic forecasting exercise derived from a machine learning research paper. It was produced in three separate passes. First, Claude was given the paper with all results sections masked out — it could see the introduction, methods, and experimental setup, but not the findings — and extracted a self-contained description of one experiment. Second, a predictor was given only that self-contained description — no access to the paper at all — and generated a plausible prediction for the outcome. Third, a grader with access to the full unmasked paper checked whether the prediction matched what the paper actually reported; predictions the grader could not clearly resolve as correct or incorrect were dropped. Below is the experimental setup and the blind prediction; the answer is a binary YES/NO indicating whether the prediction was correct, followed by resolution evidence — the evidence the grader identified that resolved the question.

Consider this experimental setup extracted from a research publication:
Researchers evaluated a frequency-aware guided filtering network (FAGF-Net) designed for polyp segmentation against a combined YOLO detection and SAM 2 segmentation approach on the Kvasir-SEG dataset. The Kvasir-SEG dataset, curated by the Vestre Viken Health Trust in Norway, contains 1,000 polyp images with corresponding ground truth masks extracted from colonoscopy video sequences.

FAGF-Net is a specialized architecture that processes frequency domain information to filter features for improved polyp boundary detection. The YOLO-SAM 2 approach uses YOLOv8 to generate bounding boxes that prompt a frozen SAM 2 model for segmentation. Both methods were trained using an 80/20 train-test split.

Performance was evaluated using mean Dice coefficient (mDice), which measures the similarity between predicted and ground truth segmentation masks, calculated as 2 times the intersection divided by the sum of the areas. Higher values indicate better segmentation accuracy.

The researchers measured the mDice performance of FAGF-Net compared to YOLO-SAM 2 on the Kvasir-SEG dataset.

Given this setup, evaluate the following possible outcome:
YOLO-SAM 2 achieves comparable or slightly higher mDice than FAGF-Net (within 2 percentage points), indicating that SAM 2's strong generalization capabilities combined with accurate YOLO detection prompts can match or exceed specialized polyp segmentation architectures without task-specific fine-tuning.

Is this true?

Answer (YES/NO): NO